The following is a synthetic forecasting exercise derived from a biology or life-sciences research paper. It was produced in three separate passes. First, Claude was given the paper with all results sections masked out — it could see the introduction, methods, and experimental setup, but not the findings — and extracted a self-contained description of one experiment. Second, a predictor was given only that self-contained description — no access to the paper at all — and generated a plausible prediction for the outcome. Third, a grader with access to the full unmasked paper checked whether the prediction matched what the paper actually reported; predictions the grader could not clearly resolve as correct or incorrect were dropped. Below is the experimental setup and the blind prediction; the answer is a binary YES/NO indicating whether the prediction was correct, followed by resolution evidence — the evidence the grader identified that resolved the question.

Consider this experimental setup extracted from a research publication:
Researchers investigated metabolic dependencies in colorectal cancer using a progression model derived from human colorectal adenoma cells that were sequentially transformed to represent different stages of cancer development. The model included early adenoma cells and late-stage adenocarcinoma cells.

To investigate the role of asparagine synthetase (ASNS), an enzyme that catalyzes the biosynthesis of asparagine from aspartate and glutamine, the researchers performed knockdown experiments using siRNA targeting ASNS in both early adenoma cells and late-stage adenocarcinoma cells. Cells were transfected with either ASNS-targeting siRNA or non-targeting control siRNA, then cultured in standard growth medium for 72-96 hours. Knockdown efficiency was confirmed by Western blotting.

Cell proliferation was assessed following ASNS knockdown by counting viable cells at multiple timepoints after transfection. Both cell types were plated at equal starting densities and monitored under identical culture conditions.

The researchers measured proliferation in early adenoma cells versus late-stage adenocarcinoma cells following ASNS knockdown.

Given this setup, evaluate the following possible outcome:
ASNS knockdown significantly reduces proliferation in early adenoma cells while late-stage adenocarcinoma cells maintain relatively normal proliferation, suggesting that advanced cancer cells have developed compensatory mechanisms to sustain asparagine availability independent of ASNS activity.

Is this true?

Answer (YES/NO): NO